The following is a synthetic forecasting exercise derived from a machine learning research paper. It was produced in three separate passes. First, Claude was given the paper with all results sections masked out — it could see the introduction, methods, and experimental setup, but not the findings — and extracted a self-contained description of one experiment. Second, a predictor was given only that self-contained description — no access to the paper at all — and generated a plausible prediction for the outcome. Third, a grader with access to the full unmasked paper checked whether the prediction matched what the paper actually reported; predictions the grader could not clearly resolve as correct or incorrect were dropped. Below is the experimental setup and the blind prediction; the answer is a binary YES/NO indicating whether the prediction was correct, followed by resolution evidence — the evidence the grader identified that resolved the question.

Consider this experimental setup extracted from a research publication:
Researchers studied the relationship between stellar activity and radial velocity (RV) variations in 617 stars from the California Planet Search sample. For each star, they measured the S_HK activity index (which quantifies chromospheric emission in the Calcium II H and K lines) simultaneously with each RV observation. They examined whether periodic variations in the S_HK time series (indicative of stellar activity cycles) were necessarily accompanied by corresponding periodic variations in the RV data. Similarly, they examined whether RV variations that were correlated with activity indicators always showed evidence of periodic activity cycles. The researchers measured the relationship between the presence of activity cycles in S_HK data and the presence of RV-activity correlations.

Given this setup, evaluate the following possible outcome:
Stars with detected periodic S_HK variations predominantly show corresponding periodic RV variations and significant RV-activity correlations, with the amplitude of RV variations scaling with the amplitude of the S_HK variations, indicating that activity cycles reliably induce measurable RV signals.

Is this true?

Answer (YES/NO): NO